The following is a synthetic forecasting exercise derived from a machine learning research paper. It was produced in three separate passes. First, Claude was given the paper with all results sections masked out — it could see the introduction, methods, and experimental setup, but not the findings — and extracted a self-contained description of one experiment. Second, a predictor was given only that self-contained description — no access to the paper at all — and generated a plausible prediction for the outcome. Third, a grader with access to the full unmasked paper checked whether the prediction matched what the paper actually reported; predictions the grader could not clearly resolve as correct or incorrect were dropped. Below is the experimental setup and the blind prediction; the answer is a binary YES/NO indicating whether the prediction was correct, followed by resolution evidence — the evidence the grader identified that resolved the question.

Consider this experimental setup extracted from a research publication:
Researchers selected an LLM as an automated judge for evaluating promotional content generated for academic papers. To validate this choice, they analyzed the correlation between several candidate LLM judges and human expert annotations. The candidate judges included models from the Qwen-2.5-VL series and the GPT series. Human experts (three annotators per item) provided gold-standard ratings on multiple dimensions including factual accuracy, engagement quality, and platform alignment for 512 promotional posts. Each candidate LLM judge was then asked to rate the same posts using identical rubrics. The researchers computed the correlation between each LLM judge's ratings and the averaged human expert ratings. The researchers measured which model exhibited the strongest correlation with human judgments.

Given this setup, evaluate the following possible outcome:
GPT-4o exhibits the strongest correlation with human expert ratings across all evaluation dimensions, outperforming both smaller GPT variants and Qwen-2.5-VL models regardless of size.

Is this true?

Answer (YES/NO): NO